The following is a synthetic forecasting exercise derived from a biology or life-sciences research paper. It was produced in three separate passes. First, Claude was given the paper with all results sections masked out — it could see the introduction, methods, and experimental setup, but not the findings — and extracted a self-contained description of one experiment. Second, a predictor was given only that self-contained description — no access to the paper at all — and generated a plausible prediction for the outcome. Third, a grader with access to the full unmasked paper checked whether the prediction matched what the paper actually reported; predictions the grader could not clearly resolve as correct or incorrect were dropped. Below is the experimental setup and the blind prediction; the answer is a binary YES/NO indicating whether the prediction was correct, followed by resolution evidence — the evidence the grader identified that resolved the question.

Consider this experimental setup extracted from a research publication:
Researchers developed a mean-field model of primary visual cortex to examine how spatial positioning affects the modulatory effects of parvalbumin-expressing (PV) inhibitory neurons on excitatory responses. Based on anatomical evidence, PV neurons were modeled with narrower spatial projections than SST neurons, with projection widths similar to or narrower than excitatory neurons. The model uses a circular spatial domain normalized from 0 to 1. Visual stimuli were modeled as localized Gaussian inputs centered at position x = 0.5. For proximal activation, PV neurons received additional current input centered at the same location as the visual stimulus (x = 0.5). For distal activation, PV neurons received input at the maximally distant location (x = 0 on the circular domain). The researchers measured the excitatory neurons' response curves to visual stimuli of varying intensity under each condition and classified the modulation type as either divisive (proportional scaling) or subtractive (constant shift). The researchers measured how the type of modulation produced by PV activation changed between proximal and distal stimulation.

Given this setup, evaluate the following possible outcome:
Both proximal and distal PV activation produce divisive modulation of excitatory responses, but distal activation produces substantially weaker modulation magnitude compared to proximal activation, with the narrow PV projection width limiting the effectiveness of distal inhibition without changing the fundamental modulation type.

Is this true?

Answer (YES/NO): NO